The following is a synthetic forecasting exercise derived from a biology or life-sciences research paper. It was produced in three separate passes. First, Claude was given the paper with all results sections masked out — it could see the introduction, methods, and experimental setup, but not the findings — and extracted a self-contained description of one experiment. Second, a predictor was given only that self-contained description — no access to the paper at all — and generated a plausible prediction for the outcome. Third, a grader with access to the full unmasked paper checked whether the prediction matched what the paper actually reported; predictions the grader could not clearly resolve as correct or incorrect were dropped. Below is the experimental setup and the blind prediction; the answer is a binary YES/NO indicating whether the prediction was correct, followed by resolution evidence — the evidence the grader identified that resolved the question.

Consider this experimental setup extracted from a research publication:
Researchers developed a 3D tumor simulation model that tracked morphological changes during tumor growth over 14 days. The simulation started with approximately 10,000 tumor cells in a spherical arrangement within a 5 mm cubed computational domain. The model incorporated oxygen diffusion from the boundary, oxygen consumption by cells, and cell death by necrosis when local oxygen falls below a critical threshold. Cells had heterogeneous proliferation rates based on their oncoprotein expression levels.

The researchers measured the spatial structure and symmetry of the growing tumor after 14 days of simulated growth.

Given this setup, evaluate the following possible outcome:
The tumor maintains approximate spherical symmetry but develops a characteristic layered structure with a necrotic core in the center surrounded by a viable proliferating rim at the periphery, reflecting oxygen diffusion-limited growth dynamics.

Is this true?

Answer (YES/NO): NO